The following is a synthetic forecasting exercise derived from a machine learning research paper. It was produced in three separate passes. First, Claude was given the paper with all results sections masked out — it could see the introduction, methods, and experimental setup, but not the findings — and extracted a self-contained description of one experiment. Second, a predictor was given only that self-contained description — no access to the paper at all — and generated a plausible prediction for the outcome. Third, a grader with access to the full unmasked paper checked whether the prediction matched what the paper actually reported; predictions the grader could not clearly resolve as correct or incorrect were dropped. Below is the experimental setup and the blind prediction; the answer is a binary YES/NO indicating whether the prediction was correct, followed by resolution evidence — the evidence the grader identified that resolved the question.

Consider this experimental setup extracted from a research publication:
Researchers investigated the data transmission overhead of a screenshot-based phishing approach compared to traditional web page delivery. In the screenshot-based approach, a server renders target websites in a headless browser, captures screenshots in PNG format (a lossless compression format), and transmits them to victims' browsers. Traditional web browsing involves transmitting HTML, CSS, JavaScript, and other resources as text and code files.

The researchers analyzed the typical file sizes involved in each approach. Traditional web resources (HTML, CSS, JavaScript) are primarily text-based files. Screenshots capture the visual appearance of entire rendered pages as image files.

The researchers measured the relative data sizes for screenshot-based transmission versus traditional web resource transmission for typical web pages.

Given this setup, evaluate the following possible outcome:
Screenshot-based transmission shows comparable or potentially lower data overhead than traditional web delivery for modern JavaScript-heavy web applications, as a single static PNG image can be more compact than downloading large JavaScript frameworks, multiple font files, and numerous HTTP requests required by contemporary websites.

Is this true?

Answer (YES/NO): NO